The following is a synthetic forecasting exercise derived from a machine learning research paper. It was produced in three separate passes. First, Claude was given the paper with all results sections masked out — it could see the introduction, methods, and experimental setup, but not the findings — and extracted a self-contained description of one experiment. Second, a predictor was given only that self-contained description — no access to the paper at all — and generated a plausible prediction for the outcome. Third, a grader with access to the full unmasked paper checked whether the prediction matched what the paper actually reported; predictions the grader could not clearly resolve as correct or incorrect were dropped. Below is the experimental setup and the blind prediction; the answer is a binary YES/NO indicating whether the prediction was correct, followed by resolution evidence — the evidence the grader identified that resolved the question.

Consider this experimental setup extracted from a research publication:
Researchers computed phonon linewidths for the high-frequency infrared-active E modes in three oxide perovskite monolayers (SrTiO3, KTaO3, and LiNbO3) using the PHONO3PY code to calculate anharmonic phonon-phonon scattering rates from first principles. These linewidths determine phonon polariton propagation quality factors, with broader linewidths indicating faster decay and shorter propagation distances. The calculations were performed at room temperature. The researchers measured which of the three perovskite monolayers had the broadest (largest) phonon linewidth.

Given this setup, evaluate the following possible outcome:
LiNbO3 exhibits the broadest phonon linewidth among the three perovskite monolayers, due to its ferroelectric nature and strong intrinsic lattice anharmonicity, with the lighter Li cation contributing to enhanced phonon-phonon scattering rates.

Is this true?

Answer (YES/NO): NO